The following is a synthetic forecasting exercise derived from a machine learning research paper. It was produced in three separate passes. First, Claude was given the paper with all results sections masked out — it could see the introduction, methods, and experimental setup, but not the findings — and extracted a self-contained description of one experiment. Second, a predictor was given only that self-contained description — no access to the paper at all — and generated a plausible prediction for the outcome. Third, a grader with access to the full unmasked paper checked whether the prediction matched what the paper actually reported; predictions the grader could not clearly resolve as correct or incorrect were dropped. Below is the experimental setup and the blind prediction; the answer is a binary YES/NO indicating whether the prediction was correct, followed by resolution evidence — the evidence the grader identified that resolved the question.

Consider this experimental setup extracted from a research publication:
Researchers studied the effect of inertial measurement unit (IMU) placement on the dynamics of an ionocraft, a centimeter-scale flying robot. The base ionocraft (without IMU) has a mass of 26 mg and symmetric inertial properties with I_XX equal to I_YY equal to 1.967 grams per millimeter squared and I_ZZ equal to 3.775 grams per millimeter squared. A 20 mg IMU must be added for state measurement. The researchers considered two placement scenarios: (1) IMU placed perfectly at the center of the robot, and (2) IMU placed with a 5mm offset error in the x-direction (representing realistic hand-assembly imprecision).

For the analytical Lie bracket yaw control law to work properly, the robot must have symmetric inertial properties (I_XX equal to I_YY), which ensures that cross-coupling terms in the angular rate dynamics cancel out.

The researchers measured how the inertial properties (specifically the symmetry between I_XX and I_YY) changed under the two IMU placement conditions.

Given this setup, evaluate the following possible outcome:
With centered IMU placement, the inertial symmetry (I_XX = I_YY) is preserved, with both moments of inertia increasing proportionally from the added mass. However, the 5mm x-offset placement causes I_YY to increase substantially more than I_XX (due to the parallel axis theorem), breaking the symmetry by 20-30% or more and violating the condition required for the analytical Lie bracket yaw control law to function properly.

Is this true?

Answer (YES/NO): NO